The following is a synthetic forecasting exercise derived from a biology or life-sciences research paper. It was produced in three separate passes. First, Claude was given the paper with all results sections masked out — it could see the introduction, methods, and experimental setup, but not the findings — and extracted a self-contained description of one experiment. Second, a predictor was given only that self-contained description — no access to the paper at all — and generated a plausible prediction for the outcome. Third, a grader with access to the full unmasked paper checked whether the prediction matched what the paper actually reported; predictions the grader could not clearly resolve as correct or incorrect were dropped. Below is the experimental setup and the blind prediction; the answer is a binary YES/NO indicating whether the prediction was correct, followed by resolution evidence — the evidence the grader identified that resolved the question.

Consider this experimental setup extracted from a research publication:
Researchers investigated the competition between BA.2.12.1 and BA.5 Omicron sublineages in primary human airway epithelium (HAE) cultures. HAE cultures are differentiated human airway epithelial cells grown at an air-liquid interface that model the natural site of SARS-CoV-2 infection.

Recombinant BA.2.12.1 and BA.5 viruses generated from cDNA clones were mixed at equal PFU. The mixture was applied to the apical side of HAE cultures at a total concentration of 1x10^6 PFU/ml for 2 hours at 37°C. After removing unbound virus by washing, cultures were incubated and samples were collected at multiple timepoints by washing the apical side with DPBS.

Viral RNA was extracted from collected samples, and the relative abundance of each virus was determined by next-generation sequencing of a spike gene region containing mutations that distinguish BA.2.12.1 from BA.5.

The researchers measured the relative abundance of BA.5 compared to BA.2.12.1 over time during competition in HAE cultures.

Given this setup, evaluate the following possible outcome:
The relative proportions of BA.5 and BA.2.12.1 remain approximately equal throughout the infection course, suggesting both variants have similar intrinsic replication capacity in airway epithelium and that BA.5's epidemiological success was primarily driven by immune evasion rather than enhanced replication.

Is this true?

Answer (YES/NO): NO